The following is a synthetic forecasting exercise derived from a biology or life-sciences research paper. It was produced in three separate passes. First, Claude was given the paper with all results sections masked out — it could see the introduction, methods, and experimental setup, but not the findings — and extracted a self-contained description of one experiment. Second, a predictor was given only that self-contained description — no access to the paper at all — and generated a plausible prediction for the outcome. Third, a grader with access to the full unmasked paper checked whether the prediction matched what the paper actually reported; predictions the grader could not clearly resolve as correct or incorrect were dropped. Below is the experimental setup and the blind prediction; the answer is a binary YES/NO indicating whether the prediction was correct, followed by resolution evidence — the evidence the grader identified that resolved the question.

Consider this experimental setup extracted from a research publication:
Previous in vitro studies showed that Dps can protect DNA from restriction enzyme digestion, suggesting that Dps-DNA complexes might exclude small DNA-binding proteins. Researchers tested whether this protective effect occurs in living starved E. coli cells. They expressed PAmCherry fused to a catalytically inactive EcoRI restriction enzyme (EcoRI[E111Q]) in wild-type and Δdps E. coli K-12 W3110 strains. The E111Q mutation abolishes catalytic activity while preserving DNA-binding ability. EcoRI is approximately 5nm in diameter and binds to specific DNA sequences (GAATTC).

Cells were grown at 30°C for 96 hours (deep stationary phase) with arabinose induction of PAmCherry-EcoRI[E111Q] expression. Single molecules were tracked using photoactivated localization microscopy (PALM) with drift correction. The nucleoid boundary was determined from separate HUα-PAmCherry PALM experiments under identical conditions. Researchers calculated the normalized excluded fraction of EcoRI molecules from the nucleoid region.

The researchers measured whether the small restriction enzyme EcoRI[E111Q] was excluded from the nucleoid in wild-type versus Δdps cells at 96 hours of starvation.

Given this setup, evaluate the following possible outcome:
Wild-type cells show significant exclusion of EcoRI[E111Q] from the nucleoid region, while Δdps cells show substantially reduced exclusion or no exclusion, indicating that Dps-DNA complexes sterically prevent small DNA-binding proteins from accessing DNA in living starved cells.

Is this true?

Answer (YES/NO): NO